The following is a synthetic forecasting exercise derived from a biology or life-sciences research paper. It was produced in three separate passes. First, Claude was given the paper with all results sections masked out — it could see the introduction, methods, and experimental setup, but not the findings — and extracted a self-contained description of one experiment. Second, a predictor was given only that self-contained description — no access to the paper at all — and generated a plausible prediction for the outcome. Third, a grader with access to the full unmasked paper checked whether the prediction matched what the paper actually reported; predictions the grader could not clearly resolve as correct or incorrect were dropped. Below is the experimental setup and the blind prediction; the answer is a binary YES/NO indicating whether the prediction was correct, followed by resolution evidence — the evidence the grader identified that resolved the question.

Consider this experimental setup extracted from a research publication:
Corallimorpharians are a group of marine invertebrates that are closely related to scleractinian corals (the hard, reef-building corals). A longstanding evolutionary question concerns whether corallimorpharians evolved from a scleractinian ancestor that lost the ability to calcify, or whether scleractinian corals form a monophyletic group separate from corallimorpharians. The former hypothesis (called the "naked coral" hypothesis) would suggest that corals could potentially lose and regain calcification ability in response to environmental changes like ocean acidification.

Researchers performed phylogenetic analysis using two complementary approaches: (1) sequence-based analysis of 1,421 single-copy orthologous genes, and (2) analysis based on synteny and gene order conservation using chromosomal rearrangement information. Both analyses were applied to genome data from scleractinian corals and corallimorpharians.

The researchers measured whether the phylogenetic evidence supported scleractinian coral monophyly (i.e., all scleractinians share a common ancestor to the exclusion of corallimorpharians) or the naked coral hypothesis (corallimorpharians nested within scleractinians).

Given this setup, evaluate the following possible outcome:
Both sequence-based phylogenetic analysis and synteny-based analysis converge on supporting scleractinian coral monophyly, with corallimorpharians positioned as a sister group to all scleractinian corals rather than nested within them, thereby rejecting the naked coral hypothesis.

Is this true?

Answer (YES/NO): YES